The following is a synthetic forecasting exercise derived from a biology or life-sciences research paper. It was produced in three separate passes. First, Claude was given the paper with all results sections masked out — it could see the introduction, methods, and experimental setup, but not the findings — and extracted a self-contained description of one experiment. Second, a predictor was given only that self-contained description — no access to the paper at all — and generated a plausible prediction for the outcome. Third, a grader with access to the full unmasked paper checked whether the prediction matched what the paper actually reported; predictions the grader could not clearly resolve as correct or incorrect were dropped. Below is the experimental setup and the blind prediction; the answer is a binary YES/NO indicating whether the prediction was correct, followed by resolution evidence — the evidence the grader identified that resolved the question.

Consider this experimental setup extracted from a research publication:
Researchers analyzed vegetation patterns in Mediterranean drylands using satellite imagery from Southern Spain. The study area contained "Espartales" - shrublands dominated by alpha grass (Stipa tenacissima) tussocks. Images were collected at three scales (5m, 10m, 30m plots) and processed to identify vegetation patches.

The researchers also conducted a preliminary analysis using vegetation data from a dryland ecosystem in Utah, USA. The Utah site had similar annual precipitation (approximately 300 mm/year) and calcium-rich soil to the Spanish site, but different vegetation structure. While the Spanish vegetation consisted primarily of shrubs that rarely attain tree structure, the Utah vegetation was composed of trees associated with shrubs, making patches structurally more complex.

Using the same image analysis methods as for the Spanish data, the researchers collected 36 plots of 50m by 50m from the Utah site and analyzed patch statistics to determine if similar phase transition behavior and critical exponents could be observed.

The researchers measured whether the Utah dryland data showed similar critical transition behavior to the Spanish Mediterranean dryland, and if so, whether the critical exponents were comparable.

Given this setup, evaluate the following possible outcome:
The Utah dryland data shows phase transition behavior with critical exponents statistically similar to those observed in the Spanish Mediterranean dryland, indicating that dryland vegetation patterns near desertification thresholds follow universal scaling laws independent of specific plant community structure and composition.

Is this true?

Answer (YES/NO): YES